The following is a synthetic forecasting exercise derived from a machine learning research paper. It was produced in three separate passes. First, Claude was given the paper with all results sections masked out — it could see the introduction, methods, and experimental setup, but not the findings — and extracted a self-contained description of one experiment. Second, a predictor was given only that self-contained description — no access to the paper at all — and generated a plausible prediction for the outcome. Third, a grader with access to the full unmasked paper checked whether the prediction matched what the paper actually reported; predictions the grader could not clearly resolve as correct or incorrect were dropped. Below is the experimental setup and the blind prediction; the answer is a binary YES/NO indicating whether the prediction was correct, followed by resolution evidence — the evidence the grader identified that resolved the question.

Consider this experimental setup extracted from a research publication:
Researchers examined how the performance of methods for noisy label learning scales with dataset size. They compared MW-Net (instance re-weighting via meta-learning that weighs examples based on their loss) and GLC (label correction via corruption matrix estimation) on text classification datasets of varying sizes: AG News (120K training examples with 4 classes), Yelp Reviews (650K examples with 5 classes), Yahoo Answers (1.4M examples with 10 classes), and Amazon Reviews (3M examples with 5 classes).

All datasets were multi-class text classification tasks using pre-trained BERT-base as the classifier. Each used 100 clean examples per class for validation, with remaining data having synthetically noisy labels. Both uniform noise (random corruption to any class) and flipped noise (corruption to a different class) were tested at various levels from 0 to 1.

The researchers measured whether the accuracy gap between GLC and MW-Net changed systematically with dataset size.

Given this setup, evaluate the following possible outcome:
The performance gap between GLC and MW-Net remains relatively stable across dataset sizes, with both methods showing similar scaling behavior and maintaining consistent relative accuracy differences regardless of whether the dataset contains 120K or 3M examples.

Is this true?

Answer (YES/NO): NO